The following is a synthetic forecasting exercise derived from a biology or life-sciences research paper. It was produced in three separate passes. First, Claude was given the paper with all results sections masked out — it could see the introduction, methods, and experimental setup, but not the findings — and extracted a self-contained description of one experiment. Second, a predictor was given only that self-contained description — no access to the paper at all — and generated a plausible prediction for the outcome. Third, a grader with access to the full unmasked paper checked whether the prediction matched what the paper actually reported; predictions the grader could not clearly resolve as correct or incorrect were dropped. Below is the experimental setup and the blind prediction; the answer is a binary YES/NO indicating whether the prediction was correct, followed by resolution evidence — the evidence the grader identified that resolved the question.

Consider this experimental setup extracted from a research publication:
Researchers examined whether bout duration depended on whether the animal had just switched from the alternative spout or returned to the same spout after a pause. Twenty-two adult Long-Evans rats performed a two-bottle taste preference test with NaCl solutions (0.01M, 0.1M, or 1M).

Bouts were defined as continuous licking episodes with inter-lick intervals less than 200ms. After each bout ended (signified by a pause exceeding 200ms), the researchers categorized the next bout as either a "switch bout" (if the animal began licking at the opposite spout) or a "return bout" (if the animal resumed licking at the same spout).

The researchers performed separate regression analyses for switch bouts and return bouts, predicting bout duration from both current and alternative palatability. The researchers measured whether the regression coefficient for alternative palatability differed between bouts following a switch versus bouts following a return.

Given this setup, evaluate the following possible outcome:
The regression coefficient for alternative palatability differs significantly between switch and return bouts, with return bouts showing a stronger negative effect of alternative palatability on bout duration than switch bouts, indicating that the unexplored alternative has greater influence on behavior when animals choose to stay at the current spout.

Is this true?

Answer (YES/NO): NO